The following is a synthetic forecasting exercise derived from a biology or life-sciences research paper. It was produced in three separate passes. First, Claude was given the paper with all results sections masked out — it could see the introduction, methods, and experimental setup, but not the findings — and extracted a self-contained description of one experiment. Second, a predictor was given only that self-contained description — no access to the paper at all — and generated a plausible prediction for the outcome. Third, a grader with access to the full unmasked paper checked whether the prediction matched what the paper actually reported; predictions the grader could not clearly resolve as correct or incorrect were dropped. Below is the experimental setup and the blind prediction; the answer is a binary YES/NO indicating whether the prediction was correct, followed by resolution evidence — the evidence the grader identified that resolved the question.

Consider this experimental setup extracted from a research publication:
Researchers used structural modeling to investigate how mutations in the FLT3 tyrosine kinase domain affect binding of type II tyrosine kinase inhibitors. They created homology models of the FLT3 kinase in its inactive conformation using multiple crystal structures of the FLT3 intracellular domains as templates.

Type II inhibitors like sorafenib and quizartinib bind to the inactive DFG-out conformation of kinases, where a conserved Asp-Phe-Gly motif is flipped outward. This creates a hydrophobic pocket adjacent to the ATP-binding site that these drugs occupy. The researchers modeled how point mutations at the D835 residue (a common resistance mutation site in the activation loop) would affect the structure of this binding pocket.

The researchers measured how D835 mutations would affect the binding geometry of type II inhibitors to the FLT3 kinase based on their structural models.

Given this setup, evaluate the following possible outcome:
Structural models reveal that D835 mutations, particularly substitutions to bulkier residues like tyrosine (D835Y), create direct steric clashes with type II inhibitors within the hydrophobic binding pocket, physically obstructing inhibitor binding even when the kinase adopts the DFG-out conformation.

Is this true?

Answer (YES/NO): NO